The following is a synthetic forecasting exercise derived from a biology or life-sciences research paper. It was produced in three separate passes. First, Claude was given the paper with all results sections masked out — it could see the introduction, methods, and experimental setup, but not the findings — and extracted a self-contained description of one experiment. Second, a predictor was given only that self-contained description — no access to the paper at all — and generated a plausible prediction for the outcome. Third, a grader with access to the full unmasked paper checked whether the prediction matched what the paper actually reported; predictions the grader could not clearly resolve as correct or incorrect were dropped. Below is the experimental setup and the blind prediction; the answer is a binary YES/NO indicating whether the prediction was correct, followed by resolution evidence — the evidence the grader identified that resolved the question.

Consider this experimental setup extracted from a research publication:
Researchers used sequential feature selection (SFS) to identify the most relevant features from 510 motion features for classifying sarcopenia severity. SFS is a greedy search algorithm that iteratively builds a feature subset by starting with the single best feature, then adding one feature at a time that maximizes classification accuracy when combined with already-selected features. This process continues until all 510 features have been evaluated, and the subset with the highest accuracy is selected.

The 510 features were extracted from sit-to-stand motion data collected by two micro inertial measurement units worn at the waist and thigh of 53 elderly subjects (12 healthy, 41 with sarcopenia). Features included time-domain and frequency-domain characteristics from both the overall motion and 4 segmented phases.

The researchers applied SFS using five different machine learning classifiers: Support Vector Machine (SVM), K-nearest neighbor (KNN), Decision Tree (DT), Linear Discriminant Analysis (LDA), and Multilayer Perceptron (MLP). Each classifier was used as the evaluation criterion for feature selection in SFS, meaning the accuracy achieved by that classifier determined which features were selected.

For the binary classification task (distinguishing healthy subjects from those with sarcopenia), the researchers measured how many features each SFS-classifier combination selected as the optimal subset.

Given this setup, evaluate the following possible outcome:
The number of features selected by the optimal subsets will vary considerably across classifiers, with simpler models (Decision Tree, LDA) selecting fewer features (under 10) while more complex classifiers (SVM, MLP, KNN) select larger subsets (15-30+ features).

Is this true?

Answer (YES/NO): NO